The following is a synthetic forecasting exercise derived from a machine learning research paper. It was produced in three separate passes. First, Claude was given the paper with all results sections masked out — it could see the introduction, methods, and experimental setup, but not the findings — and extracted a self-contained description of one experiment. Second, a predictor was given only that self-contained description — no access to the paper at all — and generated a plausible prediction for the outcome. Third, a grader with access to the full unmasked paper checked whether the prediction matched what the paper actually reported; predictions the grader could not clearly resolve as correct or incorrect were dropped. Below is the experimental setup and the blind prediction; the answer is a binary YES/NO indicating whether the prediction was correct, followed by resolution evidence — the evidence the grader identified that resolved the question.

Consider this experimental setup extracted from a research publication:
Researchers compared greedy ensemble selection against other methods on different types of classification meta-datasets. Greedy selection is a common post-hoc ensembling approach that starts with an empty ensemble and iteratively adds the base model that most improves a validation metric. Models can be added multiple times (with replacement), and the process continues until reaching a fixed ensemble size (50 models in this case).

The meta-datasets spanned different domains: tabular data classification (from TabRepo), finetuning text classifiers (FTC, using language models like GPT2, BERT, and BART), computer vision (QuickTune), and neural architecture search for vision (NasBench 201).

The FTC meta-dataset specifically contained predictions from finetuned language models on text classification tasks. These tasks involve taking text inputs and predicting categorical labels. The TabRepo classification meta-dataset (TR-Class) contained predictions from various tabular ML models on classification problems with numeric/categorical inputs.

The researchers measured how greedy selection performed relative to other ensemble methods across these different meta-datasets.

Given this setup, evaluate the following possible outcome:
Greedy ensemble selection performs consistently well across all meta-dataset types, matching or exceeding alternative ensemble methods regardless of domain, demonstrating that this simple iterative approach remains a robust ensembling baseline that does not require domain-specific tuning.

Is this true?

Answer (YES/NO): NO